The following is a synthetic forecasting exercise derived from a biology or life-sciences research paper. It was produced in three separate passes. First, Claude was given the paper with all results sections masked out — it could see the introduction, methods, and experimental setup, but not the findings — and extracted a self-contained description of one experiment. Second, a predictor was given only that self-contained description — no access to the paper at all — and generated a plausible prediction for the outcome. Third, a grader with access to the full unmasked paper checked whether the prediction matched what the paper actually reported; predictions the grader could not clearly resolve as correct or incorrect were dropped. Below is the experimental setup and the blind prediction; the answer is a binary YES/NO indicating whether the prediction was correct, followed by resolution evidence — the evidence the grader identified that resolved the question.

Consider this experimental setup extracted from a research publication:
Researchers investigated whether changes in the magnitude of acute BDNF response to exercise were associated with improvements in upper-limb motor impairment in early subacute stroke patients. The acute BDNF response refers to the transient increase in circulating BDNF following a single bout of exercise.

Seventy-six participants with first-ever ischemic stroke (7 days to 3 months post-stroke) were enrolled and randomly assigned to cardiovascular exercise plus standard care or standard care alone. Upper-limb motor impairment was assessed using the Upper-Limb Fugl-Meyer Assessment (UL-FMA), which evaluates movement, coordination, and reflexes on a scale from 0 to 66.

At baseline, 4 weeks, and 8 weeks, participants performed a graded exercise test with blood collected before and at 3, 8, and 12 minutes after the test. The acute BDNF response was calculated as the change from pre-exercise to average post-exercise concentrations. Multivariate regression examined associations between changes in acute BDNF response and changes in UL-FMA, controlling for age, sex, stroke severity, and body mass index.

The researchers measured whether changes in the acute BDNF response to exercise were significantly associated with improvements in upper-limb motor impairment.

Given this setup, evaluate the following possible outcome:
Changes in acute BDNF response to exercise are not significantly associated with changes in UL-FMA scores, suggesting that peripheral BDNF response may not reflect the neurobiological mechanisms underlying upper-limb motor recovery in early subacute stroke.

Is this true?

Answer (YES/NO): YES